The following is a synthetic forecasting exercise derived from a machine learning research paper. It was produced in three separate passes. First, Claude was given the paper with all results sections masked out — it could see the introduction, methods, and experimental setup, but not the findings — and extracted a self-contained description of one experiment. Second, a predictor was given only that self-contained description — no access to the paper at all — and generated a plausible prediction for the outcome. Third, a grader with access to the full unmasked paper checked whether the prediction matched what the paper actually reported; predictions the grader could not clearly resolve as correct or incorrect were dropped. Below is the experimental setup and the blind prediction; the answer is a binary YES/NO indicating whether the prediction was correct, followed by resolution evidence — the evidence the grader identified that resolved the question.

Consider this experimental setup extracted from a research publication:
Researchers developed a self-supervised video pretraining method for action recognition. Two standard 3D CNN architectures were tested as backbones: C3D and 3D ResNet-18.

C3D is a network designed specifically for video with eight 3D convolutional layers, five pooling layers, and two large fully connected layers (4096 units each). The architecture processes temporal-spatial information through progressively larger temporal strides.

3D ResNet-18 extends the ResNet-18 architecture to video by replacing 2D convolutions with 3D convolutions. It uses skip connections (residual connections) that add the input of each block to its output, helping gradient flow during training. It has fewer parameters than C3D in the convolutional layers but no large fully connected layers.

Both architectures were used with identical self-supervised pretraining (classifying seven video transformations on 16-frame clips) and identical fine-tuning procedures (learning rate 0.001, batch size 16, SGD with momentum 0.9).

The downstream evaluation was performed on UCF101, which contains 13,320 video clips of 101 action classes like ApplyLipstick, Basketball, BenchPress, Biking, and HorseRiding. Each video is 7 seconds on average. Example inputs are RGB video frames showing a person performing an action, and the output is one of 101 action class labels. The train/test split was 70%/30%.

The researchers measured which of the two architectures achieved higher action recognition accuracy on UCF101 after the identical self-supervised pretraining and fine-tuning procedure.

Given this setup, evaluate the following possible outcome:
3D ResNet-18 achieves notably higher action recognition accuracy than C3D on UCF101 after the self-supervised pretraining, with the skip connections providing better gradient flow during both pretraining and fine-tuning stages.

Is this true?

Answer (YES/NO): NO